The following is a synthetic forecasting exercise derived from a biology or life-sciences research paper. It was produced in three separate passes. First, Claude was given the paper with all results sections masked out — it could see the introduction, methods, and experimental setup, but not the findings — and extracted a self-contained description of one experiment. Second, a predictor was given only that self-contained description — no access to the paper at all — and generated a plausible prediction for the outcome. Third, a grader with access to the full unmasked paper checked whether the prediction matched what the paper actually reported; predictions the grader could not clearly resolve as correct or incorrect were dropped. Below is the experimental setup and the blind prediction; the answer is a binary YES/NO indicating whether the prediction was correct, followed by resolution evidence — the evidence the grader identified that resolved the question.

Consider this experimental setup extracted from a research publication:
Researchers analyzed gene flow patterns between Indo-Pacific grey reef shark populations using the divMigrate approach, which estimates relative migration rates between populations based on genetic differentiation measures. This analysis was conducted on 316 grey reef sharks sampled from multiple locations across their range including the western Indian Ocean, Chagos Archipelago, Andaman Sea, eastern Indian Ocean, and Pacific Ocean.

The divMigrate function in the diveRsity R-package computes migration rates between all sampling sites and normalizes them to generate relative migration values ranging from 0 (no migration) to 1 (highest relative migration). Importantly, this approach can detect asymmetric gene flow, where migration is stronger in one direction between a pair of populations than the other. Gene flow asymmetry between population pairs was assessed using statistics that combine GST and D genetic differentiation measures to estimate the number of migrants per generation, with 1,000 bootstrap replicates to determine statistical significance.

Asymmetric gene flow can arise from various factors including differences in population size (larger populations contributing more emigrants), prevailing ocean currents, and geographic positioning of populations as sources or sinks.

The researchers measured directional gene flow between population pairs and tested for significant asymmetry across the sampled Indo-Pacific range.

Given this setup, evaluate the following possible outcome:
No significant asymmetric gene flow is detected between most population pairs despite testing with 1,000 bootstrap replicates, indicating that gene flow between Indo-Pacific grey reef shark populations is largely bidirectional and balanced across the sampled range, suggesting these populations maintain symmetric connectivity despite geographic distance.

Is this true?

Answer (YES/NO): NO